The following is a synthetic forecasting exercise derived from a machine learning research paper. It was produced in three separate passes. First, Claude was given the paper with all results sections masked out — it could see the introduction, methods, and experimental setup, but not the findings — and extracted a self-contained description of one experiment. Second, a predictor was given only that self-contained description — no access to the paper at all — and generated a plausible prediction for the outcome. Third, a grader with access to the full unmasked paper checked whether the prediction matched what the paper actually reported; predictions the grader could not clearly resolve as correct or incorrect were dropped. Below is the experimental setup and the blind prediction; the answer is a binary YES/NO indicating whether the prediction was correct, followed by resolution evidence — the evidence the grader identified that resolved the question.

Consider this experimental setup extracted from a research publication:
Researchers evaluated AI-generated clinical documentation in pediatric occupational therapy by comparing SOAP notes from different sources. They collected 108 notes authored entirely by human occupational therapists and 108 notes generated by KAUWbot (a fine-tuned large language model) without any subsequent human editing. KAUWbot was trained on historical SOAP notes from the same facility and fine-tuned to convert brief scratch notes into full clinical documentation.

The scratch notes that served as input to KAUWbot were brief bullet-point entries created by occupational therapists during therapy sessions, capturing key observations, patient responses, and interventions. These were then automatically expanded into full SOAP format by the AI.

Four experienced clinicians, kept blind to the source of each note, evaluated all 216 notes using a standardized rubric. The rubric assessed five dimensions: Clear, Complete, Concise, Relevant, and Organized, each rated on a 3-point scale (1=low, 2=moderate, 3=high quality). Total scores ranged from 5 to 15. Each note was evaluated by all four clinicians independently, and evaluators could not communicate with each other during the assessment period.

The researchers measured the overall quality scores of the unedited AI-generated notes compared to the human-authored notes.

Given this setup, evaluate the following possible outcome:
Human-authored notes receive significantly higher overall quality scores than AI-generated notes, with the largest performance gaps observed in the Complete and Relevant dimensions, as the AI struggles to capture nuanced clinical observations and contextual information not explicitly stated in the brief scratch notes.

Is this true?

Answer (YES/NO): NO